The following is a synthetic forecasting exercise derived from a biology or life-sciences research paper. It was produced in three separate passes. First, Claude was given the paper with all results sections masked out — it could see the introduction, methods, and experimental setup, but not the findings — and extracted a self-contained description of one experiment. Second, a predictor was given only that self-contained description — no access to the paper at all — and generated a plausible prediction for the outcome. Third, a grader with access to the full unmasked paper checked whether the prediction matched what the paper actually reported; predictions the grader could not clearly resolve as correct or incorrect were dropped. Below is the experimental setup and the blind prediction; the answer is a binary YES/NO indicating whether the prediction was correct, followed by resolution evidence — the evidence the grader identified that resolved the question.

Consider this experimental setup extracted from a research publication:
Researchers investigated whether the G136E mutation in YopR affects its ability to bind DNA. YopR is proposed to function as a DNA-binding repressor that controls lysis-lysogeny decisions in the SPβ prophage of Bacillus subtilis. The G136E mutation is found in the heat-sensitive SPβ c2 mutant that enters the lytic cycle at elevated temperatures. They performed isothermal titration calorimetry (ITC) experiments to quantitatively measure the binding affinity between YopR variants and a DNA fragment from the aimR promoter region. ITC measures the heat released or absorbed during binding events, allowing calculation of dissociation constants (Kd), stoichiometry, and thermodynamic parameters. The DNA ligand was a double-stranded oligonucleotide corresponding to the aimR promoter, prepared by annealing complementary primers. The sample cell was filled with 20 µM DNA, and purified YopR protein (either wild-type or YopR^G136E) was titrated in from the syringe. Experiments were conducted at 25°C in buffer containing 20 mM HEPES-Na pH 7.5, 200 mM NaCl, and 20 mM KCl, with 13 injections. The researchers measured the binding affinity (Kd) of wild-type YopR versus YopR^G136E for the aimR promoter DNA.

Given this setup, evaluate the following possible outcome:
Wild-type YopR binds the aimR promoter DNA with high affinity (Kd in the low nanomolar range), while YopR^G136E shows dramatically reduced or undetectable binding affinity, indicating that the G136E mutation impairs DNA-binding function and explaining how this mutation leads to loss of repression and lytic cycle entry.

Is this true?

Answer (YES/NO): NO